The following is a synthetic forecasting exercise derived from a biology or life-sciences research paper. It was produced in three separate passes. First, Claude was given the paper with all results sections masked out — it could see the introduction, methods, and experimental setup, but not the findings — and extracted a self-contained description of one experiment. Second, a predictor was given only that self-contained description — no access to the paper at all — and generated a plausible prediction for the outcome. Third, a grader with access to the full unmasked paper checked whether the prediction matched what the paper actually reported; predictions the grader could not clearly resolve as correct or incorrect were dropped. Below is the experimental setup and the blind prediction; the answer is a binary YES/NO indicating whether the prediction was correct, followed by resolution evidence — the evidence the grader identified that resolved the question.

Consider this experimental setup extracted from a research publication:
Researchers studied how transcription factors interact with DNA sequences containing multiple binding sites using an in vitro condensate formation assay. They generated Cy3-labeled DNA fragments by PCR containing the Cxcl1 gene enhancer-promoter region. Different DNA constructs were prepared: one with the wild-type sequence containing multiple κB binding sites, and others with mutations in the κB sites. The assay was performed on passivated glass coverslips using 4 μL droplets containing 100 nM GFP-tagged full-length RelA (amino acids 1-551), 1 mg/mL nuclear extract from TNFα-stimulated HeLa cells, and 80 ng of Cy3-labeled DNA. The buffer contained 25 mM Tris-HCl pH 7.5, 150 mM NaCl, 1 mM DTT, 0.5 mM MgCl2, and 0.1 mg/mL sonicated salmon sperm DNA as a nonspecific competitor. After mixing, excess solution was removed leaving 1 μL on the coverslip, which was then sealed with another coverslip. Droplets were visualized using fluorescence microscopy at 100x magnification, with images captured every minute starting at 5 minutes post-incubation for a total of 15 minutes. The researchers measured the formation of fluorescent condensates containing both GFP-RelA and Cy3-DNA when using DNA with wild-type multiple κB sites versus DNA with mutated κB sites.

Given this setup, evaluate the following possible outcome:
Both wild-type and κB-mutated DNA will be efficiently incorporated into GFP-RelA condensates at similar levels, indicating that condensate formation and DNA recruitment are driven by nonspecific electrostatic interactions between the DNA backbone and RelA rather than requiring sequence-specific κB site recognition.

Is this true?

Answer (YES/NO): NO